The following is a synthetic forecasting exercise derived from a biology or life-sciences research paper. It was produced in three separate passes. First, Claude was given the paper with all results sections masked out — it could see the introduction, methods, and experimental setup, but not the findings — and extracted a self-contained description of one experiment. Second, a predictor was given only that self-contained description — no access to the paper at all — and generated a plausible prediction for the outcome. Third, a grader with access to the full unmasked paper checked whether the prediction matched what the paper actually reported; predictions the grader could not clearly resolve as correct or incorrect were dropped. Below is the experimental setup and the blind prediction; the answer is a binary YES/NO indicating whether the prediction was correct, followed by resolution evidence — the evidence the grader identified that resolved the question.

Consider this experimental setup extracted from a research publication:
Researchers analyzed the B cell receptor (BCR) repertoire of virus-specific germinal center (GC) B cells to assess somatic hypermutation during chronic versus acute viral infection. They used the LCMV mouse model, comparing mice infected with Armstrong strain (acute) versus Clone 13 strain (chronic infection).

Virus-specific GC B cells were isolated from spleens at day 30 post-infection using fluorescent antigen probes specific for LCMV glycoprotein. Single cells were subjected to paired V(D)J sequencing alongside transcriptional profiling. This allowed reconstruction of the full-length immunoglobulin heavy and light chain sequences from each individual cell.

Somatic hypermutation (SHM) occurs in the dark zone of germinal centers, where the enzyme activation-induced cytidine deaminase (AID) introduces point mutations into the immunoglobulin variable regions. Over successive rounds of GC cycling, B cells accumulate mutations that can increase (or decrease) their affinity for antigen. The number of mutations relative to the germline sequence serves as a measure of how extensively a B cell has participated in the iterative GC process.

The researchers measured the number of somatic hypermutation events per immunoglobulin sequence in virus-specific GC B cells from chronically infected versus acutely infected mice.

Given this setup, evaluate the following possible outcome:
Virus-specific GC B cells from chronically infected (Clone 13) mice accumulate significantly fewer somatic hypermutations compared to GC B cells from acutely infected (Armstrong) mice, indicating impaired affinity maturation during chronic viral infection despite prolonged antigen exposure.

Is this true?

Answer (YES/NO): YES